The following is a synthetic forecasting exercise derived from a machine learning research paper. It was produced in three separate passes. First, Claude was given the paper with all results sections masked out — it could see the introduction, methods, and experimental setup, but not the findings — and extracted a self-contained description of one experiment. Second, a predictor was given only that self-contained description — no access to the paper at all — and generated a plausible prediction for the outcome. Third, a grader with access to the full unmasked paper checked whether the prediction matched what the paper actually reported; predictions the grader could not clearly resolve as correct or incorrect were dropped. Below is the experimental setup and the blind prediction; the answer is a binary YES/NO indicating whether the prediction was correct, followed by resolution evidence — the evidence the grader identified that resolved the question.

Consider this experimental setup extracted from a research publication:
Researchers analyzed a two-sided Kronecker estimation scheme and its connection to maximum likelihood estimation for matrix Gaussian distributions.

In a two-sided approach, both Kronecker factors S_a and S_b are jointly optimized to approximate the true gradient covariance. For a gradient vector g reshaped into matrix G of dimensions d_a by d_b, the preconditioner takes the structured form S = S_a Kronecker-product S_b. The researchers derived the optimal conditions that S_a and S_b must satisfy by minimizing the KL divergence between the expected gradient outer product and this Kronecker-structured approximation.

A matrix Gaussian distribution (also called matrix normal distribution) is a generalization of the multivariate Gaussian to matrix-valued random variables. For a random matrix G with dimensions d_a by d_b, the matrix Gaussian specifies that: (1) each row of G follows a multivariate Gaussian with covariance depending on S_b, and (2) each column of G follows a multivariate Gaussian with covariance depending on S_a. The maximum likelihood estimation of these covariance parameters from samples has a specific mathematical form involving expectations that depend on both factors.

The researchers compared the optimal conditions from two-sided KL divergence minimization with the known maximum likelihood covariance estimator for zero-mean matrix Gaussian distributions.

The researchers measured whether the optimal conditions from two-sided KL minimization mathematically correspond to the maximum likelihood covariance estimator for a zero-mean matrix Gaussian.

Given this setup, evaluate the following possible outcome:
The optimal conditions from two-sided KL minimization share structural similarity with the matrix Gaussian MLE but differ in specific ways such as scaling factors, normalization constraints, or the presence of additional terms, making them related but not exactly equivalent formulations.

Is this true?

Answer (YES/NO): NO